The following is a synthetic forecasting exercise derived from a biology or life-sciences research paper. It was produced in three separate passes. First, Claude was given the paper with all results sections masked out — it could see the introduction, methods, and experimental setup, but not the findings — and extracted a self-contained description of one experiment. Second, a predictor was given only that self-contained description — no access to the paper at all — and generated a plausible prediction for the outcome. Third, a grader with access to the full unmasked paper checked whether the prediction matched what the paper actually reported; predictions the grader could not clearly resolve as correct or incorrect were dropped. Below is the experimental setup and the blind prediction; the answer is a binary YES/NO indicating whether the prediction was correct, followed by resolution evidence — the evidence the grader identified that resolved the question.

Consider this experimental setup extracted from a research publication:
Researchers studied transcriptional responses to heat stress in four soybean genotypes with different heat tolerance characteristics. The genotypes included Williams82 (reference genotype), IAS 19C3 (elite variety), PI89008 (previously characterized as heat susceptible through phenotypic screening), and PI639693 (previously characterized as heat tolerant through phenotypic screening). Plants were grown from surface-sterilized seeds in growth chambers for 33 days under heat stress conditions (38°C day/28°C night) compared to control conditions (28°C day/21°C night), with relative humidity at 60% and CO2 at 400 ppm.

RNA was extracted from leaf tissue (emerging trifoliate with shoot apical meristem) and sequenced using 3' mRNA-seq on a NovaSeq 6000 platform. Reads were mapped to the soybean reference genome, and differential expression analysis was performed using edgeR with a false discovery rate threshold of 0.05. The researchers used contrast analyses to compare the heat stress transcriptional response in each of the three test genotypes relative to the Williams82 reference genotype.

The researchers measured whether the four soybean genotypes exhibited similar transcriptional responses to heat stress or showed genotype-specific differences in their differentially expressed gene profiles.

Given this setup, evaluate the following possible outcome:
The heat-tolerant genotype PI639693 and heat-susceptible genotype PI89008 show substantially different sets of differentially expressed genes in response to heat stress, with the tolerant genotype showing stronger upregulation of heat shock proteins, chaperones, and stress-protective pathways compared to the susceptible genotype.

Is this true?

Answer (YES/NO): NO